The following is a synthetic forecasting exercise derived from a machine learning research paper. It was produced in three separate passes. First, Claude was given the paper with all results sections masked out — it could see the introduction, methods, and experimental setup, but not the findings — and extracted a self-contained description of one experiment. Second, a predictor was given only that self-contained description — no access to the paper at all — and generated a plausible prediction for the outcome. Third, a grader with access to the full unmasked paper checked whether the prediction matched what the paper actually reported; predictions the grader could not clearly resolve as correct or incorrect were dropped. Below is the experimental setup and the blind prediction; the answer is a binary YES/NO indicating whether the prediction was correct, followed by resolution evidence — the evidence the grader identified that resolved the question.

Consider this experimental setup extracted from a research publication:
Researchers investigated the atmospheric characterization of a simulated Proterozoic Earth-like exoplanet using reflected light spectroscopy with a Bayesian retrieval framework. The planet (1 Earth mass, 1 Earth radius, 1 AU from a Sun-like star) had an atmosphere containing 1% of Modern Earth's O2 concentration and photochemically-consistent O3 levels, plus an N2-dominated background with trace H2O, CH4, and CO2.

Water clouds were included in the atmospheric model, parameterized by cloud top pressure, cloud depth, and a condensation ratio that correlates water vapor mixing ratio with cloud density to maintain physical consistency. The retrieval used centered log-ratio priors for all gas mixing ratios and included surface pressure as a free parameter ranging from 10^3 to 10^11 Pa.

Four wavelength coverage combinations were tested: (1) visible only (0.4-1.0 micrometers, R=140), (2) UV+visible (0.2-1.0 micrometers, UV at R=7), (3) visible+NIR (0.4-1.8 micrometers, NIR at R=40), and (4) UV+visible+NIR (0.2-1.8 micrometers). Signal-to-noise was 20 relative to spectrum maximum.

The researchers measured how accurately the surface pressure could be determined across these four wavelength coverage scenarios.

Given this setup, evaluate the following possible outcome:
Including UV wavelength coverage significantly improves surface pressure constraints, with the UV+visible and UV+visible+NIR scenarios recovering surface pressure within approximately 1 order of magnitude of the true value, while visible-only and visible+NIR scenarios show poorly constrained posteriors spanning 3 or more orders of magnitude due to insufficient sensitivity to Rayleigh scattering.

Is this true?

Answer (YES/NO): NO